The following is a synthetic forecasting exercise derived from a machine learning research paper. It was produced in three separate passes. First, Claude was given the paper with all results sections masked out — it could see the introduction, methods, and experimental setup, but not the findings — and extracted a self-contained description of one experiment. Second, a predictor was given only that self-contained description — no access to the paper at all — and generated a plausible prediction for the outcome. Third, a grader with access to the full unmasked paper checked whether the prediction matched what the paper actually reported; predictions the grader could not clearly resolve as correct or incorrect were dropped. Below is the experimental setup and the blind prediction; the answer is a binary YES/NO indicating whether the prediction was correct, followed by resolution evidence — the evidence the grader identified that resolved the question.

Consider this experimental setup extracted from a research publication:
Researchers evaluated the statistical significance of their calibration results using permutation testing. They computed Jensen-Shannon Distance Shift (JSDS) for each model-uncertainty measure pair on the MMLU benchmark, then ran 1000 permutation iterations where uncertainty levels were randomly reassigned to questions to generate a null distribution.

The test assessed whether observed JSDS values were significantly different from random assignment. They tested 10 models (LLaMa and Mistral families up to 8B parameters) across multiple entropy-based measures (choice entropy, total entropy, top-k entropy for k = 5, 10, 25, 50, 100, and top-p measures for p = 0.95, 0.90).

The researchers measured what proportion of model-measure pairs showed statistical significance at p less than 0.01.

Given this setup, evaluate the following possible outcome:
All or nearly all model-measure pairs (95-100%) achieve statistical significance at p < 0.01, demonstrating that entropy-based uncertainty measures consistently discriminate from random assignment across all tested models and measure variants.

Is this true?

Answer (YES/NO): YES